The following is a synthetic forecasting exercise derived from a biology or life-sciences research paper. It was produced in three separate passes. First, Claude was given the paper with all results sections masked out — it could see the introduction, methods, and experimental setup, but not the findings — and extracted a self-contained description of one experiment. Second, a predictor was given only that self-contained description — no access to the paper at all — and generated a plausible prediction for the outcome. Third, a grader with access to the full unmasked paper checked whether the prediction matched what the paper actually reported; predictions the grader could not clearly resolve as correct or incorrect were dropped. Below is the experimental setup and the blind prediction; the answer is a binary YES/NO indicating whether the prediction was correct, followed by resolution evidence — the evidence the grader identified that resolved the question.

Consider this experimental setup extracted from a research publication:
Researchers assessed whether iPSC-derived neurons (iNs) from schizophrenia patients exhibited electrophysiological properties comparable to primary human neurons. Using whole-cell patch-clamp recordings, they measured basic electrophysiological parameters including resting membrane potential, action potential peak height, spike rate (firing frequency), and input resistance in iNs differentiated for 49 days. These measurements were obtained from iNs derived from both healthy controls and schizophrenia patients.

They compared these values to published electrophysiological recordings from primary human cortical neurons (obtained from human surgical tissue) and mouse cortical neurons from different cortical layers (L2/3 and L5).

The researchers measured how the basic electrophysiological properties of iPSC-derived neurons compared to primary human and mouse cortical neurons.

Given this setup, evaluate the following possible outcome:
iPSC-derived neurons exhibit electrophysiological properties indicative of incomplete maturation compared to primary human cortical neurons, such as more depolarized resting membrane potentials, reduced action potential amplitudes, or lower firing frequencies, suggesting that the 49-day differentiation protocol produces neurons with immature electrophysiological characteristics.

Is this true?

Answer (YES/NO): NO